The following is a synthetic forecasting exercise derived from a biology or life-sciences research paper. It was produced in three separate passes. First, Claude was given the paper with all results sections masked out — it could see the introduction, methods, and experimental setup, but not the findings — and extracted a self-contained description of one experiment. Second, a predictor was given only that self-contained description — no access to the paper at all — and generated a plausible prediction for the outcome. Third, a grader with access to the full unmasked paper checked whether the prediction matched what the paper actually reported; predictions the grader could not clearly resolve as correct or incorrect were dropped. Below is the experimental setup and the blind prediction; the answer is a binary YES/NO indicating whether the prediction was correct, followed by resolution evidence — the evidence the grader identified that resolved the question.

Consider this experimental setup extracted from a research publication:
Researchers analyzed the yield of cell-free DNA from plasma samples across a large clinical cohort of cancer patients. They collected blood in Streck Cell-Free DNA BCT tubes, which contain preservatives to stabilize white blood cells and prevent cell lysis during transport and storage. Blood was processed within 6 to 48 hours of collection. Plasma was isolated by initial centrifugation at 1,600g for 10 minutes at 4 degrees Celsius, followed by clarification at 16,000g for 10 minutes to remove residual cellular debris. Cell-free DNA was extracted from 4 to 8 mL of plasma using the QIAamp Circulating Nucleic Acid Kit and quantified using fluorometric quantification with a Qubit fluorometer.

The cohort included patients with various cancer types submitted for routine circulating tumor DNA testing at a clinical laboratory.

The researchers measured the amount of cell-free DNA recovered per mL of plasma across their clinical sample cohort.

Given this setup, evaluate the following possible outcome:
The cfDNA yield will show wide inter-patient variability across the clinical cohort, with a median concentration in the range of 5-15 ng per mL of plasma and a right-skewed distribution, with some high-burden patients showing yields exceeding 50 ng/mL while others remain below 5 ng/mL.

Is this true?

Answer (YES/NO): YES